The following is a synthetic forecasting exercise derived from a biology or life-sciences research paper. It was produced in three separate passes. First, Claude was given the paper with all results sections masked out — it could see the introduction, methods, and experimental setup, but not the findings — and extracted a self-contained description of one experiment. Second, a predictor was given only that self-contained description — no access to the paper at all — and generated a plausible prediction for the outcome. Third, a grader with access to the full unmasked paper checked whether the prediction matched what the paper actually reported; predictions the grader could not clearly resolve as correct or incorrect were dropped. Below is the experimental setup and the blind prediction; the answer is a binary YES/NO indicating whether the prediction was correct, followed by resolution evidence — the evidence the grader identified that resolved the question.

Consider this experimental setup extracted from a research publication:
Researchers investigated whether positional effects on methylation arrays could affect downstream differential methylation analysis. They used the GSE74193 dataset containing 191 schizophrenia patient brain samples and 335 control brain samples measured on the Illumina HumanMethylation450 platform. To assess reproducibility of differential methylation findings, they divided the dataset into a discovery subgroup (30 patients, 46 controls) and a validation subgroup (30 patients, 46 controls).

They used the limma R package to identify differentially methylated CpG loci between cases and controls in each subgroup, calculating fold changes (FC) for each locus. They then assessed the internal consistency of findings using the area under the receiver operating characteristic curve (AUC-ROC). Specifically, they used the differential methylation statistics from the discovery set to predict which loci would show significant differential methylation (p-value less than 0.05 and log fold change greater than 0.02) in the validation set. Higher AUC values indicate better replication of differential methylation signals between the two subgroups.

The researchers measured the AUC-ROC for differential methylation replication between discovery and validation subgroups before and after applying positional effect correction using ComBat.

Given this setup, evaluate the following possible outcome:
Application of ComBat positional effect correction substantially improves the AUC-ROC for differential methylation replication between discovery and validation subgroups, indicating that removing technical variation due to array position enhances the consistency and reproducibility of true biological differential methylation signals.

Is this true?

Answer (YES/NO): YES